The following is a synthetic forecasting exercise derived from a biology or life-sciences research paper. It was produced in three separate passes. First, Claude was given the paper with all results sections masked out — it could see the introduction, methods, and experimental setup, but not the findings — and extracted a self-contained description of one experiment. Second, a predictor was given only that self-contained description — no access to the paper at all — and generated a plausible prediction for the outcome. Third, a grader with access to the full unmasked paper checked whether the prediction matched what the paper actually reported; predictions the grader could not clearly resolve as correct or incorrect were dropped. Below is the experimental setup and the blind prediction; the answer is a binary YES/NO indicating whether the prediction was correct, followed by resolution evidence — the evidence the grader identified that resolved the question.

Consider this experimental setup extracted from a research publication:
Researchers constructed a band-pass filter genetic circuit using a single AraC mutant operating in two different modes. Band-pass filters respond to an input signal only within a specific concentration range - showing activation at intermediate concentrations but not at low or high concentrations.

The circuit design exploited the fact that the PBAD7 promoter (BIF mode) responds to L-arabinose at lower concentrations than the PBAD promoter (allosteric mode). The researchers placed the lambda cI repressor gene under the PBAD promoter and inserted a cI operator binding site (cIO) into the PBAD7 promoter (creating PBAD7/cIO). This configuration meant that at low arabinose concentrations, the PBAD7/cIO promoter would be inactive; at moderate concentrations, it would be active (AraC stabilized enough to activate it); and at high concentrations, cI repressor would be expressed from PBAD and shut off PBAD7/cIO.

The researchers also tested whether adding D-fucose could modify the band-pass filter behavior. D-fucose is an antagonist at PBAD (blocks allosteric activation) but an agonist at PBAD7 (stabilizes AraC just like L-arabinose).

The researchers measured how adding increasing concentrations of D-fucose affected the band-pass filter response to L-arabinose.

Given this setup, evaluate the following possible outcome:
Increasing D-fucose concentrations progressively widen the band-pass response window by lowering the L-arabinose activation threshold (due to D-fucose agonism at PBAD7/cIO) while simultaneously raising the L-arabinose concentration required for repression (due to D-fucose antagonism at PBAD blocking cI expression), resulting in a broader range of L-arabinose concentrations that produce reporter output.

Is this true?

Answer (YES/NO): YES